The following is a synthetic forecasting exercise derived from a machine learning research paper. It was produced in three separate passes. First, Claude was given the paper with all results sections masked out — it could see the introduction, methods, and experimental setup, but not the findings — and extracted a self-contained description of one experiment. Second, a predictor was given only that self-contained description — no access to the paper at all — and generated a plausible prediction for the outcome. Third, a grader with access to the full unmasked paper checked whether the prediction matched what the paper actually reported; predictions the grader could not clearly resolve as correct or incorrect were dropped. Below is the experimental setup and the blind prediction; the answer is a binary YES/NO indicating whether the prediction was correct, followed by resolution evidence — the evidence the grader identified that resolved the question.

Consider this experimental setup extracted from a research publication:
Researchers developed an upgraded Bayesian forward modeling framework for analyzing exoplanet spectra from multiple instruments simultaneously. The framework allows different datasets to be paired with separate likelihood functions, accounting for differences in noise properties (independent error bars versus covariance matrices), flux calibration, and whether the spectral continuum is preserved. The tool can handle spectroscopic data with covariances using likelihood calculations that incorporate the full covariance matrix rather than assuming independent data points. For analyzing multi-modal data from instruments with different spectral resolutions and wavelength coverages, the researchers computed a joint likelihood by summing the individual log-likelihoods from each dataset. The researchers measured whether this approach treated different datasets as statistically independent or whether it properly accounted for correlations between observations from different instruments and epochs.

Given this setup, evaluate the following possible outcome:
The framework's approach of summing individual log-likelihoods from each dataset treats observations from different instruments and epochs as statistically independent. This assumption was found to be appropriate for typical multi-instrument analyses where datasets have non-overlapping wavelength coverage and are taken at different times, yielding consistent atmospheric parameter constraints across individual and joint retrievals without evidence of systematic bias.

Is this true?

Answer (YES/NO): NO